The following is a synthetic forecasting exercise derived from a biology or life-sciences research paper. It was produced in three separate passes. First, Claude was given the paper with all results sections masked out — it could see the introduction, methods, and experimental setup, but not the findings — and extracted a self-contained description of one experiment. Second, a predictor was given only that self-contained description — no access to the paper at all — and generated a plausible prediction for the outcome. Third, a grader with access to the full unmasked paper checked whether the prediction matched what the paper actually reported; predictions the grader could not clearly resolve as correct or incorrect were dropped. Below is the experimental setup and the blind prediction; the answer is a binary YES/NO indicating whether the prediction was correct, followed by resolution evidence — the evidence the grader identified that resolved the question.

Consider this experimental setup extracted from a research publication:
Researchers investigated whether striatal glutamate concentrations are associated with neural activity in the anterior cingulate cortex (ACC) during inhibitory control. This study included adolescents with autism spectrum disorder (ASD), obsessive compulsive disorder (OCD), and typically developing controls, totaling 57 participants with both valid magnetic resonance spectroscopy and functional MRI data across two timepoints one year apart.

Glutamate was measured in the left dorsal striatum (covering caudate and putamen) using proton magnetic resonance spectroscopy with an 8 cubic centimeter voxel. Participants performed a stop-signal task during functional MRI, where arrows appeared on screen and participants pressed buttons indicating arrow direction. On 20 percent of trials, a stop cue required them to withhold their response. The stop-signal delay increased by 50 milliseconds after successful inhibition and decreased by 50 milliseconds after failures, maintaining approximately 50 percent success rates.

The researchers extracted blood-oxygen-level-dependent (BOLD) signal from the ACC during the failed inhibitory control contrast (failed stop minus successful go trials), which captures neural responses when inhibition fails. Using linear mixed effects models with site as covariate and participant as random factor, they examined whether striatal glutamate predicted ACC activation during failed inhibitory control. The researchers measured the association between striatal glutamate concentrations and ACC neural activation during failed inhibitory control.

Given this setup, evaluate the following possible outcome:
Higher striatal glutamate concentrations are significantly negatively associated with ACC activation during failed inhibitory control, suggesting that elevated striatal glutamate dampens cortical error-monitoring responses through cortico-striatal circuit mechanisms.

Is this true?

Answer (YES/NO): NO